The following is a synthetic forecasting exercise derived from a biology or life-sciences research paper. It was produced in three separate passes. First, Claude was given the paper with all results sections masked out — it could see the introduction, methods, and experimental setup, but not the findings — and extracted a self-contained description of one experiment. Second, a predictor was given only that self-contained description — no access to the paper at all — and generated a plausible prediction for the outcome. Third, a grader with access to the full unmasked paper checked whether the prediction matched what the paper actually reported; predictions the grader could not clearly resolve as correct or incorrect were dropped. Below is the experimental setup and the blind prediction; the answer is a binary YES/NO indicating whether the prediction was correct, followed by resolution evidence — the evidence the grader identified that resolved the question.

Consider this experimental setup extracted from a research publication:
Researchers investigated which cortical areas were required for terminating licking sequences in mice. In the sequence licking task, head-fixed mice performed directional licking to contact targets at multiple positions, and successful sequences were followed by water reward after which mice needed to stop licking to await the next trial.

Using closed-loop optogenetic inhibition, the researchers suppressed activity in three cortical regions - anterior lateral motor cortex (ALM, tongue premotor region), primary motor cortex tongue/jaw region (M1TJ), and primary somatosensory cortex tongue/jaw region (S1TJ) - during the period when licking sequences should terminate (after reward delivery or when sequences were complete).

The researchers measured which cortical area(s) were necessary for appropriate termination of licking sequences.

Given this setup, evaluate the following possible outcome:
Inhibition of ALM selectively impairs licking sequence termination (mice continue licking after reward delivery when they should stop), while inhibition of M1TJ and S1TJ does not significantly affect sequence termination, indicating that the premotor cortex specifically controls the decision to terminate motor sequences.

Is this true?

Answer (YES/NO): NO